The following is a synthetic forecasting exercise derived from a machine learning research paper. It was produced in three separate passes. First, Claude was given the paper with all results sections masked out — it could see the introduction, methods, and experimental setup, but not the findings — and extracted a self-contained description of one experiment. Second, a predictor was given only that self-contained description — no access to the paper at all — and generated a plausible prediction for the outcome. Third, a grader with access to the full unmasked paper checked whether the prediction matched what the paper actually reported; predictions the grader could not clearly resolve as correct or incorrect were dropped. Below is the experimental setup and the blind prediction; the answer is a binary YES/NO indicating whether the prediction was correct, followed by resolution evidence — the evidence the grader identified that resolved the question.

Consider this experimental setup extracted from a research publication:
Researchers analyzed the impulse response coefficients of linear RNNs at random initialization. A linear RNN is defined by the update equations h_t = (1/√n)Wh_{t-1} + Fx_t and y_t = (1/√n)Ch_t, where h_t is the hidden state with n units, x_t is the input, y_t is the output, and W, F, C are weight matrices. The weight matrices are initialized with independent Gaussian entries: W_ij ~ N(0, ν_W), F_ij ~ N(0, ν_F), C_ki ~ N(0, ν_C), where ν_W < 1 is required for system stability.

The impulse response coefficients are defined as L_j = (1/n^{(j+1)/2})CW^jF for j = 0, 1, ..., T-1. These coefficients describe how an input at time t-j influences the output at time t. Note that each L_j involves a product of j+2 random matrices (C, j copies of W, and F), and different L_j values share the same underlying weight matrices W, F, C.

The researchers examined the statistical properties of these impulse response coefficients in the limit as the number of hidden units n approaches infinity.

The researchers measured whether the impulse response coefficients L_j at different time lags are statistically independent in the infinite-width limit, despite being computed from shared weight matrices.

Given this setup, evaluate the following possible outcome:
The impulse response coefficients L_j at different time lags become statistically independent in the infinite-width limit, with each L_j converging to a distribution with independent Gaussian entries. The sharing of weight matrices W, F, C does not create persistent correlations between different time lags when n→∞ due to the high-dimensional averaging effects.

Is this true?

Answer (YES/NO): YES